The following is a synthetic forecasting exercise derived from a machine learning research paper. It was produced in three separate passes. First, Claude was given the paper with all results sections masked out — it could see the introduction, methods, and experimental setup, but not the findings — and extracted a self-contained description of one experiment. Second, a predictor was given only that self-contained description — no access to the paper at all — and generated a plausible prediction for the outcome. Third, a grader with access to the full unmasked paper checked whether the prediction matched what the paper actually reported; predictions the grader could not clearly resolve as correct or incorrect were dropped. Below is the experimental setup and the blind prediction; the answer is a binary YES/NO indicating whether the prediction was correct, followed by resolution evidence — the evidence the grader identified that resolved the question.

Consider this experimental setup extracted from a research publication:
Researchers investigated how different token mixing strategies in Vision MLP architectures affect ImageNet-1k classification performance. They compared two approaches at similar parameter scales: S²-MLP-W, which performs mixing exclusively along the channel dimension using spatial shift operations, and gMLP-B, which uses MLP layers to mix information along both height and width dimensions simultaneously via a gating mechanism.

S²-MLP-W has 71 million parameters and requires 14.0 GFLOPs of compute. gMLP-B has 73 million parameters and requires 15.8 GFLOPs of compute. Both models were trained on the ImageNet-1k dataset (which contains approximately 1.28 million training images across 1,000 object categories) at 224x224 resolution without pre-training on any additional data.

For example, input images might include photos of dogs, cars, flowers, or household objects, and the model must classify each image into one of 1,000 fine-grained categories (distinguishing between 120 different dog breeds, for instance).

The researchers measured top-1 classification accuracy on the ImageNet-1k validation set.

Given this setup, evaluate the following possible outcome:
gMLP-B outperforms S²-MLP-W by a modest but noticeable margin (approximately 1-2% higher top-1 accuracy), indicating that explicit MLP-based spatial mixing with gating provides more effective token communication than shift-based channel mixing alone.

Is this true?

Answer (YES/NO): YES